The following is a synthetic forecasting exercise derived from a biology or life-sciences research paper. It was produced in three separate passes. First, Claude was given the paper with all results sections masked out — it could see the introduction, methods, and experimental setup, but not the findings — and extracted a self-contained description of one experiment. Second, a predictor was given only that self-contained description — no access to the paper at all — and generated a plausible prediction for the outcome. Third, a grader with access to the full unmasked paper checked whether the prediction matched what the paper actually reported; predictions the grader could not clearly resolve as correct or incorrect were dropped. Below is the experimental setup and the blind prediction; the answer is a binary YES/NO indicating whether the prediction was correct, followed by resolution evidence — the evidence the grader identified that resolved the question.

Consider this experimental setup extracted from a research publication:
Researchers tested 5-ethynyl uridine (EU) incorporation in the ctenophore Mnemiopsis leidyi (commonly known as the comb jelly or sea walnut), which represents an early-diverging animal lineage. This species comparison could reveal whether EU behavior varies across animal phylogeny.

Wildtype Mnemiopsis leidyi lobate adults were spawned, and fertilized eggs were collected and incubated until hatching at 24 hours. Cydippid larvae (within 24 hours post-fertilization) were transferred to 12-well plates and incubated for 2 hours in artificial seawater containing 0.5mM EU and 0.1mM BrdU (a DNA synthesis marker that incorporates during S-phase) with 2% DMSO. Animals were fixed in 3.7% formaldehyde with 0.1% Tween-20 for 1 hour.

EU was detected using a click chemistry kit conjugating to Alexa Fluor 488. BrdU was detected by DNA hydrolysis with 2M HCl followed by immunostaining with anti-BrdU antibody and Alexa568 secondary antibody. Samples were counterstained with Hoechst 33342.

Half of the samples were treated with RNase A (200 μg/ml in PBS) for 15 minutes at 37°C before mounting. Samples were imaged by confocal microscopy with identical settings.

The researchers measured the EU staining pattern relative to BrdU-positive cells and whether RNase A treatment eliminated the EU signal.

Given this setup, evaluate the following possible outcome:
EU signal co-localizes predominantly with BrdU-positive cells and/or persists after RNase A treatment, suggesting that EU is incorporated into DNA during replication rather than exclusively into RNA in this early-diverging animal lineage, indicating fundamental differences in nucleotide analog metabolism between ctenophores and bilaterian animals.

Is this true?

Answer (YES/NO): NO